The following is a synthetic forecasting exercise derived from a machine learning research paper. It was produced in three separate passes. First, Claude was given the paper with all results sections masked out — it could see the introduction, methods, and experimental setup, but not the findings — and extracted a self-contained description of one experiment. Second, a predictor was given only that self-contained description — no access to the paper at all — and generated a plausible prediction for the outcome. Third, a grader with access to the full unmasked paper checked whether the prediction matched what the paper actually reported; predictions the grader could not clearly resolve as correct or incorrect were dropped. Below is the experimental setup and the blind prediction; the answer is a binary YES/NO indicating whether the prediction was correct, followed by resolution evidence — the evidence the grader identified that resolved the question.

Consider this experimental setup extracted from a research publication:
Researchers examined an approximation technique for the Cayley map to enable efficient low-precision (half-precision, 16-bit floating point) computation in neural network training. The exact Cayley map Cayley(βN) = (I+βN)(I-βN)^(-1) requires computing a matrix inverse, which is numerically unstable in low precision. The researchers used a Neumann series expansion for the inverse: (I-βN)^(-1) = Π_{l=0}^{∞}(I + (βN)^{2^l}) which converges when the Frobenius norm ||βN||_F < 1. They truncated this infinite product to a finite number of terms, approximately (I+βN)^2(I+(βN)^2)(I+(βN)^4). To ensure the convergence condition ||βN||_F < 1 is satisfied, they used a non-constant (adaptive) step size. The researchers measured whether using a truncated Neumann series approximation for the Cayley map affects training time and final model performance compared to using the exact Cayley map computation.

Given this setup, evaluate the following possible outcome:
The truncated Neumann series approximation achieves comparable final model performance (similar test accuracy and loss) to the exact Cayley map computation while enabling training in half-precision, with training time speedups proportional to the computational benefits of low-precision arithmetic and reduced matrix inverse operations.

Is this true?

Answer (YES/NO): YES